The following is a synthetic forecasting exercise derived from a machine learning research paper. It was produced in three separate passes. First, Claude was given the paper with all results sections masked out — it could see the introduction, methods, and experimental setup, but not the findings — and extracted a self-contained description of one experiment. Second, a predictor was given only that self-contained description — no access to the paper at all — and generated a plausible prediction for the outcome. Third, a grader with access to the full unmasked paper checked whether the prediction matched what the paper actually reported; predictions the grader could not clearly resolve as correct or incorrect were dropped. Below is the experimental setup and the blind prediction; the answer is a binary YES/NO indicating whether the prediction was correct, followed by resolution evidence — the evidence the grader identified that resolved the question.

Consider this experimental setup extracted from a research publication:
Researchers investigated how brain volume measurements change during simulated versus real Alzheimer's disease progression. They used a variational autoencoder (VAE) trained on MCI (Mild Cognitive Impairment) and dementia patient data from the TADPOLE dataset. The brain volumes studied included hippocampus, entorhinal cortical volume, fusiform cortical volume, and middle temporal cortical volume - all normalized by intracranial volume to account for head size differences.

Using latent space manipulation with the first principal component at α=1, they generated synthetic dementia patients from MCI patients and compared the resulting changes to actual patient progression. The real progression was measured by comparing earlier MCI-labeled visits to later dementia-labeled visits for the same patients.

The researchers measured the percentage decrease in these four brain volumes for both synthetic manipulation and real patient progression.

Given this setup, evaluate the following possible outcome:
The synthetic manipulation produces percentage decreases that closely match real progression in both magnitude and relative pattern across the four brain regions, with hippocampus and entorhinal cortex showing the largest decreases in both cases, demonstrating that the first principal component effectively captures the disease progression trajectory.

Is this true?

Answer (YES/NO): NO